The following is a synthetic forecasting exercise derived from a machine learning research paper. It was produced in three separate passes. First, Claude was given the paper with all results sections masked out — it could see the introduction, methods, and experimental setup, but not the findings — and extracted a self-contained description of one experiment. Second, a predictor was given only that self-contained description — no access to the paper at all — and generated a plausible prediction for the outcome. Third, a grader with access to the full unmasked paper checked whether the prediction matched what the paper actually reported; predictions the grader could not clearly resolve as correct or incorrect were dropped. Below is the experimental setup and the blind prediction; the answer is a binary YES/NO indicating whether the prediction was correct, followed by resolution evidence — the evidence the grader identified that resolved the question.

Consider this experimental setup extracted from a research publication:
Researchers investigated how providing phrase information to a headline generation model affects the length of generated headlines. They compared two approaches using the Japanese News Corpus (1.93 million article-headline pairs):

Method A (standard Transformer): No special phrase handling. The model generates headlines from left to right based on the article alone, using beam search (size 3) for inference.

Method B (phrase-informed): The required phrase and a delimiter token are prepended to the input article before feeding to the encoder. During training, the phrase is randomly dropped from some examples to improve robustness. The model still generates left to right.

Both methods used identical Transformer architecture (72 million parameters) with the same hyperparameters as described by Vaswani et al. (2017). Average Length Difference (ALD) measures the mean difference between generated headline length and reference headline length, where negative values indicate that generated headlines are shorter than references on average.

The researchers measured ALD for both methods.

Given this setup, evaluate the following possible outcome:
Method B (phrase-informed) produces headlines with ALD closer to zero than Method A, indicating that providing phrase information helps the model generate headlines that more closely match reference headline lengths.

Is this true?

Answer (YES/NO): YES